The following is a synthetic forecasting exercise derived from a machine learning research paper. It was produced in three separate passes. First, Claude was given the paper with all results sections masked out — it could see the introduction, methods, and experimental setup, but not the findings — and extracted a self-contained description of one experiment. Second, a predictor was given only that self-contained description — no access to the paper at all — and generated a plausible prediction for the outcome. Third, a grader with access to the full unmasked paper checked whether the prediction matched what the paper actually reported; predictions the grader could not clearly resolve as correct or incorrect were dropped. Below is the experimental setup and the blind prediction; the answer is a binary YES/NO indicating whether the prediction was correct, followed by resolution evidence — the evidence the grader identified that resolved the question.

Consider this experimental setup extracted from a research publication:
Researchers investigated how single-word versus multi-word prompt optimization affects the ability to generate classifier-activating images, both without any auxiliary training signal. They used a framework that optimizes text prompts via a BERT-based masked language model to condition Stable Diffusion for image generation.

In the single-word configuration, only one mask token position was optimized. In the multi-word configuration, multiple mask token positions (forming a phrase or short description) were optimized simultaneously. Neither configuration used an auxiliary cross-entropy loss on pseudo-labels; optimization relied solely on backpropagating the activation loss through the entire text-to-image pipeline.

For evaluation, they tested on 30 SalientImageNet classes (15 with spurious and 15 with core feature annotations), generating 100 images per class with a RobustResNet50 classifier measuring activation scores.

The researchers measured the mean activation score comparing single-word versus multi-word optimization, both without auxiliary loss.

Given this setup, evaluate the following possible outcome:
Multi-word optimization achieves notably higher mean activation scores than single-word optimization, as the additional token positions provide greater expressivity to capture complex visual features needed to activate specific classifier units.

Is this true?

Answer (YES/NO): NO